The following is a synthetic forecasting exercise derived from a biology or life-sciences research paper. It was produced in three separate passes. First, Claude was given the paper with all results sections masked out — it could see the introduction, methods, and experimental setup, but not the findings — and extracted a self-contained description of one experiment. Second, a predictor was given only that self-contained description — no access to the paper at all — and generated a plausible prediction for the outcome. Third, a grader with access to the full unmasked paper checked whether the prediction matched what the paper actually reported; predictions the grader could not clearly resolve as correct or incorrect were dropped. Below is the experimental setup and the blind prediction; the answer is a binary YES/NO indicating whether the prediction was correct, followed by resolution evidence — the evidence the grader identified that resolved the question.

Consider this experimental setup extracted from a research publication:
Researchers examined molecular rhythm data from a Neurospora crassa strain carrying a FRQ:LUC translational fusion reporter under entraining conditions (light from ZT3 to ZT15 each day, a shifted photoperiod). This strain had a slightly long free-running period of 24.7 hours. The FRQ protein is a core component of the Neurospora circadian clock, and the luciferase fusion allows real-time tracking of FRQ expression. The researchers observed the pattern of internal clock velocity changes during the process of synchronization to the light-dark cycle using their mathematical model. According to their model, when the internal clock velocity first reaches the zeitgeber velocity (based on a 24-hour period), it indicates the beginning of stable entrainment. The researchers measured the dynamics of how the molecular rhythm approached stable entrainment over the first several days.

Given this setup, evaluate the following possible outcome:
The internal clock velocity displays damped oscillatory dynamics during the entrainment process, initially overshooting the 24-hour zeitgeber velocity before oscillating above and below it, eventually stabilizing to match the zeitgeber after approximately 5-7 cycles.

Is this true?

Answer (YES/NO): NO